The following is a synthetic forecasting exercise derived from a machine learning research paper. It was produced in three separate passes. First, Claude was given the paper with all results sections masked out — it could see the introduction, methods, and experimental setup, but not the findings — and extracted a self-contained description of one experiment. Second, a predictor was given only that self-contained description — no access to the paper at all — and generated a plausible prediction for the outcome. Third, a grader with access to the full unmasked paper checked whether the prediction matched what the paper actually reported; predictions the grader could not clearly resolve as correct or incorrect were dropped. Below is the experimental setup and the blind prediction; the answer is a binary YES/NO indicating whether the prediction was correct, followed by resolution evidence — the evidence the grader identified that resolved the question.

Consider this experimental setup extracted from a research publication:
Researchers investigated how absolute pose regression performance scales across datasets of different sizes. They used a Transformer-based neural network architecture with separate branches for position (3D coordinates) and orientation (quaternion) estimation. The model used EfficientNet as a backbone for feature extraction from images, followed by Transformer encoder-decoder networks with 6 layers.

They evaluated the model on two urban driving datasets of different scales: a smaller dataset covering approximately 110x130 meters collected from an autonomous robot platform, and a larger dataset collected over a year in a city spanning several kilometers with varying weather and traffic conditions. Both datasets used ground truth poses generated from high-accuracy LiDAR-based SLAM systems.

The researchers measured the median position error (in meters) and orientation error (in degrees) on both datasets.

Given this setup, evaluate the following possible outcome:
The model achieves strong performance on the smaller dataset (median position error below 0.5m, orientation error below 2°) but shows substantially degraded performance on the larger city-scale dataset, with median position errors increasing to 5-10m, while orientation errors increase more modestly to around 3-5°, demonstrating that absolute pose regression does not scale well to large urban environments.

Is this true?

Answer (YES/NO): NO